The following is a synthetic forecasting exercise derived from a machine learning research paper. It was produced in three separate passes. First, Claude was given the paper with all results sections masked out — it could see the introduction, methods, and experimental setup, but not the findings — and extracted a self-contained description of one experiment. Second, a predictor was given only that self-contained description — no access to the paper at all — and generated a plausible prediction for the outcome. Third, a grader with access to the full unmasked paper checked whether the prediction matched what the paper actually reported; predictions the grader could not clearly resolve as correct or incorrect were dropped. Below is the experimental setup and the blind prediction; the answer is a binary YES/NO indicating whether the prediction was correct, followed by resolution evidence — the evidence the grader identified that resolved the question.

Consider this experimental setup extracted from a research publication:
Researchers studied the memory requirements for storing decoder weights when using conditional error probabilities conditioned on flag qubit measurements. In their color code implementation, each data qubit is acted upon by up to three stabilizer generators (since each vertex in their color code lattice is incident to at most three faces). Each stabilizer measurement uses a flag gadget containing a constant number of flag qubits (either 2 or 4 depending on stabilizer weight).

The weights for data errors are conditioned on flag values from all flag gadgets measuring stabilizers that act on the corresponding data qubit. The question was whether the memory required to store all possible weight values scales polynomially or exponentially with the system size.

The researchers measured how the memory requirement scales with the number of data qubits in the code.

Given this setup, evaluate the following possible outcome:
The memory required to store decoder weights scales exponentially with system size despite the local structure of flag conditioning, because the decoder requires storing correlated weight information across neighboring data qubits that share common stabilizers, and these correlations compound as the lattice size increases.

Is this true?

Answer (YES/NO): NO